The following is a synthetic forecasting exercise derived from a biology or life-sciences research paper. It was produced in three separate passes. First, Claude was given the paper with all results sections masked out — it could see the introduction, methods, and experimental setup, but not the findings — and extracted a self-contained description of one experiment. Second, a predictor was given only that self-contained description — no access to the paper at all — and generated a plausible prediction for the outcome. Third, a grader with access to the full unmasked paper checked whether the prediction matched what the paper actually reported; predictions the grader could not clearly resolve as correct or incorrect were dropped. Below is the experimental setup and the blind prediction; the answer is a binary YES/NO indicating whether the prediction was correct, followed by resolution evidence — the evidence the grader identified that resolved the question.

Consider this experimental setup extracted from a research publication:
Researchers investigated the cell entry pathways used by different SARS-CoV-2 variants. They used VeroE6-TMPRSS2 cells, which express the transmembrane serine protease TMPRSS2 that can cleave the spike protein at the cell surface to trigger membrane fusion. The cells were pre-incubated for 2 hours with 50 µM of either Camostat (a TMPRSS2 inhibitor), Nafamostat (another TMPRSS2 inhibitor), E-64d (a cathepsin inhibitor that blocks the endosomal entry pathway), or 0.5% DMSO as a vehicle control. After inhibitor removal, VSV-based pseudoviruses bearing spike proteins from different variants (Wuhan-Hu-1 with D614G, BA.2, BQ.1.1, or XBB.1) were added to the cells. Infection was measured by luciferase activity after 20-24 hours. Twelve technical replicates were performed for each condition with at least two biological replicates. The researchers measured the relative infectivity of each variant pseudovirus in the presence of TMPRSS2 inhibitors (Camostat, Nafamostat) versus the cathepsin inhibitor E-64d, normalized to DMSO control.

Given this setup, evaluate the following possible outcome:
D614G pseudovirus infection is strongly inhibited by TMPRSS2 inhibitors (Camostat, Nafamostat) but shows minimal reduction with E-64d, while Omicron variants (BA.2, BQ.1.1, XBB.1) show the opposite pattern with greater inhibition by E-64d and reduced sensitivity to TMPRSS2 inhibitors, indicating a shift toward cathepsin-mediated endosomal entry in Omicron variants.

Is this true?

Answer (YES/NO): NO